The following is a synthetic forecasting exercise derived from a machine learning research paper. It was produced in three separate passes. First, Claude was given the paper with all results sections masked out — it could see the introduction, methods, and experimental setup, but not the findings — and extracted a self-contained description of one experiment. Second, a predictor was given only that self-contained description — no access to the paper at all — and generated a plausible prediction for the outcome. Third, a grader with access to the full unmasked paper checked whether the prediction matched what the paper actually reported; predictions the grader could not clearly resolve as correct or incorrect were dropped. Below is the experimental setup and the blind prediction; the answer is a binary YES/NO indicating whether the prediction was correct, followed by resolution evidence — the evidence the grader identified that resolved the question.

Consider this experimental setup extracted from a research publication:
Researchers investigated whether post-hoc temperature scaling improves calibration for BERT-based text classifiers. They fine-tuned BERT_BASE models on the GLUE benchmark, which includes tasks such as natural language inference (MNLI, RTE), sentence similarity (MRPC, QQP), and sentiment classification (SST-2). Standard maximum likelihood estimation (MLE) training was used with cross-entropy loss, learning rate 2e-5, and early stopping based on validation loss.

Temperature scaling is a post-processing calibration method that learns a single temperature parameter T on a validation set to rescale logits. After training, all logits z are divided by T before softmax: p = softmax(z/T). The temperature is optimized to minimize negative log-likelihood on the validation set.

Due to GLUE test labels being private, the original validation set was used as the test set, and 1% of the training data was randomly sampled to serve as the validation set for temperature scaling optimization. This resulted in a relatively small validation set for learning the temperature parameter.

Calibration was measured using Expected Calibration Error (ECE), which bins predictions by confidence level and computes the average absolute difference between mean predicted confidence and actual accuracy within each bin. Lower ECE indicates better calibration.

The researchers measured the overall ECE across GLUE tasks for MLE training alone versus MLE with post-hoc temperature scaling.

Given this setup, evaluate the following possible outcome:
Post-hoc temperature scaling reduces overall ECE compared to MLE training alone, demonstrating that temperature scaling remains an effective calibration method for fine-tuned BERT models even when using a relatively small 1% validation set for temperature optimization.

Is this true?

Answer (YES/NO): NO